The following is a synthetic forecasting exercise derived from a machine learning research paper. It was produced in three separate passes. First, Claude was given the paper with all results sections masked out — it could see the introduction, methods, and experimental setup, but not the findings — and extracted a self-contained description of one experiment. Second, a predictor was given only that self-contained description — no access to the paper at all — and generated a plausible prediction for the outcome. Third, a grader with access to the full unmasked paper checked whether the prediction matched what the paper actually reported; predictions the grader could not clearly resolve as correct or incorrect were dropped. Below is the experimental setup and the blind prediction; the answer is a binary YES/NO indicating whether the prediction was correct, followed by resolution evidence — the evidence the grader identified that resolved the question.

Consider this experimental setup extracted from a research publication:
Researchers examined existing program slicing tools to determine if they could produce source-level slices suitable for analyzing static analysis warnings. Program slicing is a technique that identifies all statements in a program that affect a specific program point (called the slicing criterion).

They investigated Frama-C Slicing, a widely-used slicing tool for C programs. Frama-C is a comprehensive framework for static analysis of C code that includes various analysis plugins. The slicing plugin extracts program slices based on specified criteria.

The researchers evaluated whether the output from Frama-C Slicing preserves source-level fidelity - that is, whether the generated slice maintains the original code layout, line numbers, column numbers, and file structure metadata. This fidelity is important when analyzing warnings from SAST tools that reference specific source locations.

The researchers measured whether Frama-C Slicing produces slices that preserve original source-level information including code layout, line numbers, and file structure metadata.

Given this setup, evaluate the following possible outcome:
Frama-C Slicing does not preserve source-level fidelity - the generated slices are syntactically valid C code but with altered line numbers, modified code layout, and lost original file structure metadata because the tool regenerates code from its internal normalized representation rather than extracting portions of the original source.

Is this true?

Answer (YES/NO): YES